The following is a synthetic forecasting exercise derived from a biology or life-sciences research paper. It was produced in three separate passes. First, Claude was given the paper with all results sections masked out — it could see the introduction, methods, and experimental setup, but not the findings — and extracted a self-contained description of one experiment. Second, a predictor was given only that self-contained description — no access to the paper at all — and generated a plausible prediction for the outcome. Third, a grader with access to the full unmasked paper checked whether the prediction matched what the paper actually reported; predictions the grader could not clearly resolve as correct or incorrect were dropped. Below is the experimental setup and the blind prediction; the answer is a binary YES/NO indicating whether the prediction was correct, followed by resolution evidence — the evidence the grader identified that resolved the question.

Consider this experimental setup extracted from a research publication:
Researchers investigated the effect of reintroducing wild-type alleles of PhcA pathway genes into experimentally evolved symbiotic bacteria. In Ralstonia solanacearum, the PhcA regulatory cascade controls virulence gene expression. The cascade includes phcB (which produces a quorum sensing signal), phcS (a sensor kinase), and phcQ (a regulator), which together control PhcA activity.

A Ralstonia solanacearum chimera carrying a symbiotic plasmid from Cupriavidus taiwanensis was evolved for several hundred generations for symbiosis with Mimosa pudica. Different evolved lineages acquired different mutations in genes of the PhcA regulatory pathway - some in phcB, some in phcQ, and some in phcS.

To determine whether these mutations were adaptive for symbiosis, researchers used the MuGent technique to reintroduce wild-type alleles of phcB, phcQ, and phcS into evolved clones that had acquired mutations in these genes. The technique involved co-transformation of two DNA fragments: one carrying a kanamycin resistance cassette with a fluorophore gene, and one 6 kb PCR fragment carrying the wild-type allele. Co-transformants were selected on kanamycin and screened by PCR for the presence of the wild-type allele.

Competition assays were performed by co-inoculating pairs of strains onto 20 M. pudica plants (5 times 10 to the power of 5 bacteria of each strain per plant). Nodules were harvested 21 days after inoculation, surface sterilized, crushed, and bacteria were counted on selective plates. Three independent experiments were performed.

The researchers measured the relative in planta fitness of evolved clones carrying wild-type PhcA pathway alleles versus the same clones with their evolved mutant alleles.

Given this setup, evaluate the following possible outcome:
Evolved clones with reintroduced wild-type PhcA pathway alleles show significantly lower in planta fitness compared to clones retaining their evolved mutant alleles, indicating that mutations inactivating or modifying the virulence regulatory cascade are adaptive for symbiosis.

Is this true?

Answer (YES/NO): YES